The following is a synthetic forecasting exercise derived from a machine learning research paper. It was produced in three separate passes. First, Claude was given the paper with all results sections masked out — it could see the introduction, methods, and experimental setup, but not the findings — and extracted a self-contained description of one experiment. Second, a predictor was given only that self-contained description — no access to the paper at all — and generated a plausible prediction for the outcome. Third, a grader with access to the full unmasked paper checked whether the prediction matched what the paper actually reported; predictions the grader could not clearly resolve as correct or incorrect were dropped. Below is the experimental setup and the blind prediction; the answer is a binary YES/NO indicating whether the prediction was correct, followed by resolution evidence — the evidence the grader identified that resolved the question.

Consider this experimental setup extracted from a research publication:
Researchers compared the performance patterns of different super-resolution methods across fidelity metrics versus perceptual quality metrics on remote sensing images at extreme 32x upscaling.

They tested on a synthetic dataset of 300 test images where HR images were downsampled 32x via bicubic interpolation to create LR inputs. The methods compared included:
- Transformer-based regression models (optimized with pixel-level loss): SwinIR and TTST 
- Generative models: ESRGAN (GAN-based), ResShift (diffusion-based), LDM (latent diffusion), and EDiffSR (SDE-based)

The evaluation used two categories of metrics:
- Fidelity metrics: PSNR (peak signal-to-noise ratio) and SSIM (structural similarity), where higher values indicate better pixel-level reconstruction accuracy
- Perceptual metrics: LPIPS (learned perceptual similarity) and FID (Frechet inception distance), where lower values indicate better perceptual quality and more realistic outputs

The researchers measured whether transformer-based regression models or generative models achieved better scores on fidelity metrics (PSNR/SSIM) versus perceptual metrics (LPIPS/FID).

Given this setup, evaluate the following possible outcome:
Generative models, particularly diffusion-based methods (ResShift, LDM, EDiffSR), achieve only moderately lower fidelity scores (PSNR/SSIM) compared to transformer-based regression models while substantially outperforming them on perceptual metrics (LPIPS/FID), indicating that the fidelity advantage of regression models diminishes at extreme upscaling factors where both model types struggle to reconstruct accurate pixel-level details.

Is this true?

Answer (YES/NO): NO